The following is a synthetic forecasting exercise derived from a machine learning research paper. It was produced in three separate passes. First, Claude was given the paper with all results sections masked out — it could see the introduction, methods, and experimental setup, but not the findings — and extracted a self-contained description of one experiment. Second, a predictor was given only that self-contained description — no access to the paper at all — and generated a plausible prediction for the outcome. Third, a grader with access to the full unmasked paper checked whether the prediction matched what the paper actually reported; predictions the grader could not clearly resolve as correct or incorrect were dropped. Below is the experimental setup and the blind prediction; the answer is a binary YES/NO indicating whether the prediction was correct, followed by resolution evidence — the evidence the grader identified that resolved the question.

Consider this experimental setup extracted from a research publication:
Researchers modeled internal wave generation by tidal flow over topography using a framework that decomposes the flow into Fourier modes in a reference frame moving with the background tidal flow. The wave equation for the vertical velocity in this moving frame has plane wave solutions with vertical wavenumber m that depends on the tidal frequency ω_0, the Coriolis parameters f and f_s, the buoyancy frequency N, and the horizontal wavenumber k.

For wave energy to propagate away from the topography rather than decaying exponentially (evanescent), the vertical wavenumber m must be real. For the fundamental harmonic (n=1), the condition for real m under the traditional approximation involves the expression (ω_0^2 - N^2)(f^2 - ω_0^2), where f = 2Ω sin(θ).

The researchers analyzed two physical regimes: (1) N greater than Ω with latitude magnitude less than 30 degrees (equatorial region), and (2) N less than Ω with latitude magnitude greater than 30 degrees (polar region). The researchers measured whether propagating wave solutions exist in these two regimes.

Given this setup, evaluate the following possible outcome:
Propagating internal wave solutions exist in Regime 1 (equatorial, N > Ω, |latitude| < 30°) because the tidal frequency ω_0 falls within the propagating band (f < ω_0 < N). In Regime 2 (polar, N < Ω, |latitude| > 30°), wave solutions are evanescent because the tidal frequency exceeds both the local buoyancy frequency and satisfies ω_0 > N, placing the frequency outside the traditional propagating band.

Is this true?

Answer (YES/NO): NO